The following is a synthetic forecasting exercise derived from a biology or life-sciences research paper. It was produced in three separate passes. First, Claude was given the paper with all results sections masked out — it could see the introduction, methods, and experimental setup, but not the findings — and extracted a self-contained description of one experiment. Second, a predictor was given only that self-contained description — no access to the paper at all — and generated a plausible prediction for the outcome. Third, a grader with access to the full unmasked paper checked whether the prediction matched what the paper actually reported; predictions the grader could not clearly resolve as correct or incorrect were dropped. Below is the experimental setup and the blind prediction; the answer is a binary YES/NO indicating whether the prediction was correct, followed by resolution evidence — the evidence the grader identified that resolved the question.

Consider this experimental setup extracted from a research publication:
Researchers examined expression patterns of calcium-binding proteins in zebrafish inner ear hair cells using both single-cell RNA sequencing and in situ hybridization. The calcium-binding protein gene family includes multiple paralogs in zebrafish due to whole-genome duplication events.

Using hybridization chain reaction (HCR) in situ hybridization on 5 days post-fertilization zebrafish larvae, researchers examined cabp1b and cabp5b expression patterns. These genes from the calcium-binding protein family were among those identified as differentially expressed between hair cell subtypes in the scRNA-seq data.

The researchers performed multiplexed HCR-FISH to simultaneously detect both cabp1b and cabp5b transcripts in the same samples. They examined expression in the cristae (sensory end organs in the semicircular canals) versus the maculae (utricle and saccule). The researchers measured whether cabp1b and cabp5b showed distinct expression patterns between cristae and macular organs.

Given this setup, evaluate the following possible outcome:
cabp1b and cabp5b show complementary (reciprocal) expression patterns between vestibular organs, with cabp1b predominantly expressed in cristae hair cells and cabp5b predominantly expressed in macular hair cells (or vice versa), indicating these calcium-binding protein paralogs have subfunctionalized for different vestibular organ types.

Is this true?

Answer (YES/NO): NO